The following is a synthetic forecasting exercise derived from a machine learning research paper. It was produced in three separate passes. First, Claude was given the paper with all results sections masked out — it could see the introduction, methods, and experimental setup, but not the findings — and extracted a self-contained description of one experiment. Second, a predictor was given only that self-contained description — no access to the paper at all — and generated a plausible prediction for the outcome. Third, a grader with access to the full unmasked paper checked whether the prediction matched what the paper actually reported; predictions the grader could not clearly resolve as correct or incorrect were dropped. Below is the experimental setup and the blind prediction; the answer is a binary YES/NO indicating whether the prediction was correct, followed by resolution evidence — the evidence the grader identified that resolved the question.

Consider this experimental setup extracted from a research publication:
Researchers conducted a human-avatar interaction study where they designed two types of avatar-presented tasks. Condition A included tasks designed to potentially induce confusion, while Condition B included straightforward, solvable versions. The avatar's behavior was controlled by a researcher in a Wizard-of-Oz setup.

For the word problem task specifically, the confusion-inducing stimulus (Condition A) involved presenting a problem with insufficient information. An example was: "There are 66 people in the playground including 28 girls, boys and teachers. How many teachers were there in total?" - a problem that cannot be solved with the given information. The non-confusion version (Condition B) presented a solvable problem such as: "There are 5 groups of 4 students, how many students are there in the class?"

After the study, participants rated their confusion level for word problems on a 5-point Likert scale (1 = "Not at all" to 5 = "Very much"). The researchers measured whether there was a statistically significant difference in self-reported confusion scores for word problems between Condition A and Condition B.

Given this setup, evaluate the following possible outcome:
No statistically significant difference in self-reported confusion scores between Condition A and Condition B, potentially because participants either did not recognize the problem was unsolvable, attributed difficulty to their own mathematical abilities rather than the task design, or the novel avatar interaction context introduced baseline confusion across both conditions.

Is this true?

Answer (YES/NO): YES